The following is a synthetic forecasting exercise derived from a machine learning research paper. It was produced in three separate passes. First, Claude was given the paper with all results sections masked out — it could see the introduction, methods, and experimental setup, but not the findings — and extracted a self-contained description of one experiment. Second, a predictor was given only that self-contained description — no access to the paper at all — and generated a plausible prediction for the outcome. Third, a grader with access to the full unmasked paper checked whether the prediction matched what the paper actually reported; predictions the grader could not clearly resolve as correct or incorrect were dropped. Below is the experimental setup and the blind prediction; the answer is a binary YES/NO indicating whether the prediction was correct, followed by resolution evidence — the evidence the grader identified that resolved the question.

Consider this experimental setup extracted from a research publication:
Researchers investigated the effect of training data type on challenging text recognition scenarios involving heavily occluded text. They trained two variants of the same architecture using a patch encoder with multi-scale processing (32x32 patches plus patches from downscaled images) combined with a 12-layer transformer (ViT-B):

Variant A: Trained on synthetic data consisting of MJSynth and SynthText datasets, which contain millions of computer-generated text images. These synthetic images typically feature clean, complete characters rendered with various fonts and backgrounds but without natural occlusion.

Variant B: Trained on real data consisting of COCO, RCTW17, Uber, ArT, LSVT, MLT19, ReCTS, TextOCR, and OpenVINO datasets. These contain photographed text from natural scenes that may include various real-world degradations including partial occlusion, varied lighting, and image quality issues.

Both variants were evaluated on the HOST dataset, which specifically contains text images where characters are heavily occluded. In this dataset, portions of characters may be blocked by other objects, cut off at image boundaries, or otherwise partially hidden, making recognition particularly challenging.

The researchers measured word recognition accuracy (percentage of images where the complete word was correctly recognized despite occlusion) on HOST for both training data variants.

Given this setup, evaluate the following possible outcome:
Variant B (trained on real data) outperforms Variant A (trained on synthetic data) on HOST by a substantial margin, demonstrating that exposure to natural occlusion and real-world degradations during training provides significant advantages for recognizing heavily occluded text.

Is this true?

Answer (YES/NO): NO